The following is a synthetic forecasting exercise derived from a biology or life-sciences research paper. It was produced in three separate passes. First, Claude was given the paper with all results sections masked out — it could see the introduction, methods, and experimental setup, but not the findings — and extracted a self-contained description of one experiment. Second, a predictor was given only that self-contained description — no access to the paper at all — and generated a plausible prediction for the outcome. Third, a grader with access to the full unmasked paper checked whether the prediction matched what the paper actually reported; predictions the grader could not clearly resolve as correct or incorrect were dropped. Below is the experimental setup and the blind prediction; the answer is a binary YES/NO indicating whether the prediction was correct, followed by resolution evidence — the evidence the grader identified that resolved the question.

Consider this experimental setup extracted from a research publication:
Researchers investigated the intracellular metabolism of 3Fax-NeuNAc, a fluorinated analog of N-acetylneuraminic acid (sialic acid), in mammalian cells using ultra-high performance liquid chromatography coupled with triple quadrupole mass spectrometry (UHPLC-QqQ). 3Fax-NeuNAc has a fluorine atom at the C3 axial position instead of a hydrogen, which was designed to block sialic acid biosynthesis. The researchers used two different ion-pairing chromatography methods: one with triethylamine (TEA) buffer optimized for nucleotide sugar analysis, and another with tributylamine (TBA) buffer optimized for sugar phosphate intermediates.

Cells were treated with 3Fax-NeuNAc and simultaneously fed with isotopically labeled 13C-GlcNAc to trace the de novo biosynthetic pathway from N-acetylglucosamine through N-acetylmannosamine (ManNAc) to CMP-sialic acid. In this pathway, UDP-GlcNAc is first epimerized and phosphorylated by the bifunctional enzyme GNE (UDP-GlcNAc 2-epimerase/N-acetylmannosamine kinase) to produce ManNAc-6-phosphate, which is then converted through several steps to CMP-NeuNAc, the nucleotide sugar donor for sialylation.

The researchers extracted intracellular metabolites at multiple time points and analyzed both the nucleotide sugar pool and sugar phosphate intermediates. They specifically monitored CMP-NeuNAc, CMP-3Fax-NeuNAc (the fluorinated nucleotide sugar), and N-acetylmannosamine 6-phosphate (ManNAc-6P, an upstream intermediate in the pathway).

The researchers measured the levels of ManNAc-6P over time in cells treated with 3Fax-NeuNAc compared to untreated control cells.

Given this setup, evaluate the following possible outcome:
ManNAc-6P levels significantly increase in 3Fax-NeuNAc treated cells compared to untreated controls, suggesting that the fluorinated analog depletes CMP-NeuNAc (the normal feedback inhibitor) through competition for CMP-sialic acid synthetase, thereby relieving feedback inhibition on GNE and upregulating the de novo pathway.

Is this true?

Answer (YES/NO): NO